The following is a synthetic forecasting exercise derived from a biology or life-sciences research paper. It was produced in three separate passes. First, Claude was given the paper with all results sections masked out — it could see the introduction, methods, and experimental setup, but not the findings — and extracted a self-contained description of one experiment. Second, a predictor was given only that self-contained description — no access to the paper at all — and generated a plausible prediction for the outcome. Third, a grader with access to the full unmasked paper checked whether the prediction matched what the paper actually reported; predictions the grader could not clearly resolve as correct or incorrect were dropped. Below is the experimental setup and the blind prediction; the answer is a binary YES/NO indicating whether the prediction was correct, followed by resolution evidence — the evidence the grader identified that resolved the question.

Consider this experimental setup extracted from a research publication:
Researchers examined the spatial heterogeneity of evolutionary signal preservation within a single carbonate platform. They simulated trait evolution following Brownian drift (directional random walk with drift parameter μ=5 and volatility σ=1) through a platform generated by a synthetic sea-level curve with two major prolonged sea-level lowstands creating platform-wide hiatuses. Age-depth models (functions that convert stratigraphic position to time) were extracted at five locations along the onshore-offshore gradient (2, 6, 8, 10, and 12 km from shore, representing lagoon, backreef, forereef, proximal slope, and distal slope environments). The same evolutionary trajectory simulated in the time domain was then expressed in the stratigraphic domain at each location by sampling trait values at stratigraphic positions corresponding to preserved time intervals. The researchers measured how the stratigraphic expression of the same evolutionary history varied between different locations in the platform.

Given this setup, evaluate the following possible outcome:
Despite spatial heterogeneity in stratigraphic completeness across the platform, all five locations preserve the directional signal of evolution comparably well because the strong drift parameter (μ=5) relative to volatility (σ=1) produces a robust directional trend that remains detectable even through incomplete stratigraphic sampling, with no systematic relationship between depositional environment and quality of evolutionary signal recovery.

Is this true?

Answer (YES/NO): NO